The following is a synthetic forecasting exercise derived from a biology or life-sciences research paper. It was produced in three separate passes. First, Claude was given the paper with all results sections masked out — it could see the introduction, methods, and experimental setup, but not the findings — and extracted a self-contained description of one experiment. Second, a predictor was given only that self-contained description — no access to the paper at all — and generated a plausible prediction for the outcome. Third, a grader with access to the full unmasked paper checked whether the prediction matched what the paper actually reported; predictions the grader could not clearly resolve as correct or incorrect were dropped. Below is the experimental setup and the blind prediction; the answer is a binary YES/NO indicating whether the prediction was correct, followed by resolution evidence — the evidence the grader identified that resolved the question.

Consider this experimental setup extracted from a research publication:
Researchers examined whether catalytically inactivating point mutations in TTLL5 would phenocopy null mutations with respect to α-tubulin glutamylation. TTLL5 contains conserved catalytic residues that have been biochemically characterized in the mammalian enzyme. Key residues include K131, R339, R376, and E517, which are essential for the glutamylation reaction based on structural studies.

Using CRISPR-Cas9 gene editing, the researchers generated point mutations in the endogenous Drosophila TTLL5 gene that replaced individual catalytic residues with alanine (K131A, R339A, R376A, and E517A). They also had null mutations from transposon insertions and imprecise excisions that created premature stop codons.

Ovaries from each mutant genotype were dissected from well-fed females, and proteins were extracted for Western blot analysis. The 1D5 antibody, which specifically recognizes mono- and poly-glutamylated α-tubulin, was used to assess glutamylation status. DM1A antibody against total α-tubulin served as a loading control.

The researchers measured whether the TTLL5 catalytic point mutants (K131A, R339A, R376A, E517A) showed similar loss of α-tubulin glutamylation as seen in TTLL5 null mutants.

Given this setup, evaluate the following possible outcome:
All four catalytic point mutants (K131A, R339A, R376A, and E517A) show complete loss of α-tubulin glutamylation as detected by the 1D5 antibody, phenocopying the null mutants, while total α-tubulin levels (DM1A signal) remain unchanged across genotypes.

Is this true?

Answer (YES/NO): NO